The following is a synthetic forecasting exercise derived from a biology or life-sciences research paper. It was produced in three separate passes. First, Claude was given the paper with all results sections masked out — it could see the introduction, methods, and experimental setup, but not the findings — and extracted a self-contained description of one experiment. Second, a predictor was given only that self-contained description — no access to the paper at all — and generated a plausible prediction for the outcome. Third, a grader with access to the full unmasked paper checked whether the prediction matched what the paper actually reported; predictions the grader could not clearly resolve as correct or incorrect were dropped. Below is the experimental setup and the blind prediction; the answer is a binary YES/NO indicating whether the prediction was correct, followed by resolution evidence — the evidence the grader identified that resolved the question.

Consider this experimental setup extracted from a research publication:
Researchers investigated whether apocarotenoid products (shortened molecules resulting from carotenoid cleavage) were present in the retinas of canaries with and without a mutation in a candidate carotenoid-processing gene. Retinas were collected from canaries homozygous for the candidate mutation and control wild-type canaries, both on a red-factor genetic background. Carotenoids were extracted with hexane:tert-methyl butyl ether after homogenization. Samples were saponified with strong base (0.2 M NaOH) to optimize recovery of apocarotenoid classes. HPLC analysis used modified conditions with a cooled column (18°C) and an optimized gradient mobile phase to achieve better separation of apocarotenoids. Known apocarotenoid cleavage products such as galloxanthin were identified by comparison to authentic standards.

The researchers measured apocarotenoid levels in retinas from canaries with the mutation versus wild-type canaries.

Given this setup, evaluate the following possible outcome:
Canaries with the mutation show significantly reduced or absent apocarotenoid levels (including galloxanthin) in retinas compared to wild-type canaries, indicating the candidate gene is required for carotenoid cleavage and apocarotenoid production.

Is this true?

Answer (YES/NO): YES